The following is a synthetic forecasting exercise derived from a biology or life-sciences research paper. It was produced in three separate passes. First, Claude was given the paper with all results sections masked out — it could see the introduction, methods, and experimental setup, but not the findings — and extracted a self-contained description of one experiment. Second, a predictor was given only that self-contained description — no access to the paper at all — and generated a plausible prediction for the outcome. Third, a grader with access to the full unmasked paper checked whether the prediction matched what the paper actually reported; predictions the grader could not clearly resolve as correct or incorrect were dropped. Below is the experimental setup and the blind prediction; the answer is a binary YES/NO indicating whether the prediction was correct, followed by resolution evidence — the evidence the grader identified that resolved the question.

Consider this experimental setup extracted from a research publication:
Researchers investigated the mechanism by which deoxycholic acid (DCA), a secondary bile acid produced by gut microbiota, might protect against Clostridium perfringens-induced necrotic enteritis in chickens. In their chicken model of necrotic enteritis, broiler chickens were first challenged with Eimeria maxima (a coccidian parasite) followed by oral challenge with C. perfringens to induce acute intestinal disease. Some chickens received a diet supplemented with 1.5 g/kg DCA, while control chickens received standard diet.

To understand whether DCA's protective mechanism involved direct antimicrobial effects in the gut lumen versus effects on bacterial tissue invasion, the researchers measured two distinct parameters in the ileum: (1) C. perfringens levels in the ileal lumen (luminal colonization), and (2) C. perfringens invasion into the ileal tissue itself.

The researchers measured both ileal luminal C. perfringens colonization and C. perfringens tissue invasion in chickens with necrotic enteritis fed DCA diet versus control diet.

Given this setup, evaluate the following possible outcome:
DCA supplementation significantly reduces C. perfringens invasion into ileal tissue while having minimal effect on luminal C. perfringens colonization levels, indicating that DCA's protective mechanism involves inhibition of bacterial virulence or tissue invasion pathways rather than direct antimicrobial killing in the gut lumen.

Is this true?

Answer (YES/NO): YES